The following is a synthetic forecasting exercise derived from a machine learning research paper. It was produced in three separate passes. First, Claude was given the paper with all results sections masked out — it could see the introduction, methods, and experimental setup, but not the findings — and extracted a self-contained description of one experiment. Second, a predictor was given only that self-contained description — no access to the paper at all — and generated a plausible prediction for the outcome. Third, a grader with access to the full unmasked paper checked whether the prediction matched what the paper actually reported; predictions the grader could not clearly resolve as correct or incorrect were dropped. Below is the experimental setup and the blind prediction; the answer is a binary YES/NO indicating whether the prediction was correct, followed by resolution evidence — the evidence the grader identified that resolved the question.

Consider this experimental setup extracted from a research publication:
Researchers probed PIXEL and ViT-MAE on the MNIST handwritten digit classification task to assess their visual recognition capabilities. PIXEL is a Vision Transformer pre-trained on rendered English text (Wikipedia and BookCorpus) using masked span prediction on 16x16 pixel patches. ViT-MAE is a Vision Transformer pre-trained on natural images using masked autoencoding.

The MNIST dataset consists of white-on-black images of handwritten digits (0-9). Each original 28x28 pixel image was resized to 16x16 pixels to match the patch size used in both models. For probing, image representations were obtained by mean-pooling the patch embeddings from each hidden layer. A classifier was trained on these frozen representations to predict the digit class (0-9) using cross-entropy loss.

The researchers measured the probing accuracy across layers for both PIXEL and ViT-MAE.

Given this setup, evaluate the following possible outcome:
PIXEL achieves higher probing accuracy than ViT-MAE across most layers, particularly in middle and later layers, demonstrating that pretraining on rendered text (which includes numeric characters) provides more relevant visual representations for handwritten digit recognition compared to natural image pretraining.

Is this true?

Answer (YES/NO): NO